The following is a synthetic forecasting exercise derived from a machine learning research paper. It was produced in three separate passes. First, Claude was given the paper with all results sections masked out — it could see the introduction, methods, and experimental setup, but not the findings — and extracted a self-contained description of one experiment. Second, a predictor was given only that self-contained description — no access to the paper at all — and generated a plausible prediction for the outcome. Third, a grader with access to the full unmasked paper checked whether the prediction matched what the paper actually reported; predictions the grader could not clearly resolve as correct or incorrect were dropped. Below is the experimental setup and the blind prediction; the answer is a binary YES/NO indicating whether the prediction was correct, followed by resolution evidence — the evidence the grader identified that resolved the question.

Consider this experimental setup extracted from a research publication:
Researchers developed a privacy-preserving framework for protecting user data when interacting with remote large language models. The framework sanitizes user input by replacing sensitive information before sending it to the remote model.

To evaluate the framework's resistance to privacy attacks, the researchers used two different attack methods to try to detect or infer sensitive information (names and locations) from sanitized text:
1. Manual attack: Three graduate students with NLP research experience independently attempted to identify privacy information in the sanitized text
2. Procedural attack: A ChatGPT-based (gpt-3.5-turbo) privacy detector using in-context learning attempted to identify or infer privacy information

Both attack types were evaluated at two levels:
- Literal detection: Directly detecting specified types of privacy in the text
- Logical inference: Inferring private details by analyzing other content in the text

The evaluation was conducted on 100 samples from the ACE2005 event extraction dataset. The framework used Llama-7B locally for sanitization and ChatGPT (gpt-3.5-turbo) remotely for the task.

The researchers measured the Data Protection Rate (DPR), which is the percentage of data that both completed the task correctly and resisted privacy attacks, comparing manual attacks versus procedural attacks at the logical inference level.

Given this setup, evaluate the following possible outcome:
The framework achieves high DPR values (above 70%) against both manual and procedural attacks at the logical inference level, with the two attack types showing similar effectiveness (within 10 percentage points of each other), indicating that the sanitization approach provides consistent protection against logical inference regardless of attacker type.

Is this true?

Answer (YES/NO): YES